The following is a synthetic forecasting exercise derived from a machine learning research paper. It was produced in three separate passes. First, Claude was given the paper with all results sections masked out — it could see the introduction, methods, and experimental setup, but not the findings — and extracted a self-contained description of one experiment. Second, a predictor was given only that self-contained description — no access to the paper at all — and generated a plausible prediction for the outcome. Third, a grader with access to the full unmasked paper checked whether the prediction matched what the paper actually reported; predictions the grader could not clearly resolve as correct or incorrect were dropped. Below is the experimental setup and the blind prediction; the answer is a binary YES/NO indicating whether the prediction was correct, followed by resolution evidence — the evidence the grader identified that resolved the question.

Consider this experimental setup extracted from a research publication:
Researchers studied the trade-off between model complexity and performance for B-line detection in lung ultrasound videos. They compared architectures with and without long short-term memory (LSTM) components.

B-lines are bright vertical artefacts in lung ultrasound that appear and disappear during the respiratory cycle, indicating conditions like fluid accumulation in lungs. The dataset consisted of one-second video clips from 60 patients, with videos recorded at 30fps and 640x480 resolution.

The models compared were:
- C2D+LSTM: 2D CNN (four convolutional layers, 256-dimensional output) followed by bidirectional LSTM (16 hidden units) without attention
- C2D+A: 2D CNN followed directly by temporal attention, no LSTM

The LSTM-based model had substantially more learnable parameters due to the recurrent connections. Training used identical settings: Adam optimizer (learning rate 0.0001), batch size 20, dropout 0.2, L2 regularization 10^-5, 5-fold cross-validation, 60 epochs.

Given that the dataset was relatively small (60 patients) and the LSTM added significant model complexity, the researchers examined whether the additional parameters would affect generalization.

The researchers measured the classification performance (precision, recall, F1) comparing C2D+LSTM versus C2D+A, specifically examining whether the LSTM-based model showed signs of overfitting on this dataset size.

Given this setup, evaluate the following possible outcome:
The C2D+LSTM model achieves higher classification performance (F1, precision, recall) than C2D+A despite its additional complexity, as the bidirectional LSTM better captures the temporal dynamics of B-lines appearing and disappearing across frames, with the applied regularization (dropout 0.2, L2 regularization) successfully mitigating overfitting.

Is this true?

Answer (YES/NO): YES